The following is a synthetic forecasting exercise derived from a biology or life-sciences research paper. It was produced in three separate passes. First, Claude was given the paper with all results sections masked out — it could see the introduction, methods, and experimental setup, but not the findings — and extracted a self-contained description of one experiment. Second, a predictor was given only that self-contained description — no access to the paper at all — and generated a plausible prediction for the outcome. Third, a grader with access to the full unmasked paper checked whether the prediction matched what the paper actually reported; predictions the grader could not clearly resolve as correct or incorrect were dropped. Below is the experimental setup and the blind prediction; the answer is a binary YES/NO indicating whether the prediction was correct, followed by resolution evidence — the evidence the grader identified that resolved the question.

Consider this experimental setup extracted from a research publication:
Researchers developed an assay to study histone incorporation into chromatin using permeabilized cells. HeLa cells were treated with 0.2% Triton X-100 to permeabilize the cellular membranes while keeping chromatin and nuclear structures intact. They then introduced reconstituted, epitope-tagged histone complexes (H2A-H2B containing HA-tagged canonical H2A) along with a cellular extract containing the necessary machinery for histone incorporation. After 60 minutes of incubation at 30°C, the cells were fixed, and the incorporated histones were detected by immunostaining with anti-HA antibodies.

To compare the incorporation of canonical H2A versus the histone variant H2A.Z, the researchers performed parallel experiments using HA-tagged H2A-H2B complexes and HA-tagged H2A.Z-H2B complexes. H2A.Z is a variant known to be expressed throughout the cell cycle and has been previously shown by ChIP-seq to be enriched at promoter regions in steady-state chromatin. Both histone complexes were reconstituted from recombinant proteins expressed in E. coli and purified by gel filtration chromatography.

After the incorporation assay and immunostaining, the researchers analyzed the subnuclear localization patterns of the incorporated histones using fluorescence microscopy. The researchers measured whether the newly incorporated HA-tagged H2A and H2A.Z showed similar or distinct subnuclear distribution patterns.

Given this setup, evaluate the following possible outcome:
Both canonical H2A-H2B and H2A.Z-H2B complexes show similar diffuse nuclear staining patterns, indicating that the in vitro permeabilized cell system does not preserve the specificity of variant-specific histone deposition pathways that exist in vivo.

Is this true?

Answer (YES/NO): NO